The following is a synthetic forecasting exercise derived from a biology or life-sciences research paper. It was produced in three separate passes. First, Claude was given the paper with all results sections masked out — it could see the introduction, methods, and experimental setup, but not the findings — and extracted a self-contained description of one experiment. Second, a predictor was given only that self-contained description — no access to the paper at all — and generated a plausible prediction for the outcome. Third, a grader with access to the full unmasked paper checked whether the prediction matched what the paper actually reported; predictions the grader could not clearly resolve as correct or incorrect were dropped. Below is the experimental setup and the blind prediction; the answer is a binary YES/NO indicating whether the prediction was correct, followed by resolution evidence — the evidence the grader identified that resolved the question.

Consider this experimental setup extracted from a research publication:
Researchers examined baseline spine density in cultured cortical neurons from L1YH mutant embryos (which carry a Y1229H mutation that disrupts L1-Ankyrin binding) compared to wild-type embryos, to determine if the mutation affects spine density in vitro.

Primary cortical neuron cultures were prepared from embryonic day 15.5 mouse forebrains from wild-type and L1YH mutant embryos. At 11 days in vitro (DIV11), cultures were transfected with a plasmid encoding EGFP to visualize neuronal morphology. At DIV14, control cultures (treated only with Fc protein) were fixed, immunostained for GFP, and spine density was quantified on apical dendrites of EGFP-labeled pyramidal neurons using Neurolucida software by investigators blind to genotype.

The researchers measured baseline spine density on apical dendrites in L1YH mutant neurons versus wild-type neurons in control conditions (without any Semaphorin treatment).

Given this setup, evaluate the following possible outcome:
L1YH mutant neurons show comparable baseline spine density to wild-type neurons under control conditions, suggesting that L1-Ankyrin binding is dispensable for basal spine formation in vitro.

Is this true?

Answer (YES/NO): YES